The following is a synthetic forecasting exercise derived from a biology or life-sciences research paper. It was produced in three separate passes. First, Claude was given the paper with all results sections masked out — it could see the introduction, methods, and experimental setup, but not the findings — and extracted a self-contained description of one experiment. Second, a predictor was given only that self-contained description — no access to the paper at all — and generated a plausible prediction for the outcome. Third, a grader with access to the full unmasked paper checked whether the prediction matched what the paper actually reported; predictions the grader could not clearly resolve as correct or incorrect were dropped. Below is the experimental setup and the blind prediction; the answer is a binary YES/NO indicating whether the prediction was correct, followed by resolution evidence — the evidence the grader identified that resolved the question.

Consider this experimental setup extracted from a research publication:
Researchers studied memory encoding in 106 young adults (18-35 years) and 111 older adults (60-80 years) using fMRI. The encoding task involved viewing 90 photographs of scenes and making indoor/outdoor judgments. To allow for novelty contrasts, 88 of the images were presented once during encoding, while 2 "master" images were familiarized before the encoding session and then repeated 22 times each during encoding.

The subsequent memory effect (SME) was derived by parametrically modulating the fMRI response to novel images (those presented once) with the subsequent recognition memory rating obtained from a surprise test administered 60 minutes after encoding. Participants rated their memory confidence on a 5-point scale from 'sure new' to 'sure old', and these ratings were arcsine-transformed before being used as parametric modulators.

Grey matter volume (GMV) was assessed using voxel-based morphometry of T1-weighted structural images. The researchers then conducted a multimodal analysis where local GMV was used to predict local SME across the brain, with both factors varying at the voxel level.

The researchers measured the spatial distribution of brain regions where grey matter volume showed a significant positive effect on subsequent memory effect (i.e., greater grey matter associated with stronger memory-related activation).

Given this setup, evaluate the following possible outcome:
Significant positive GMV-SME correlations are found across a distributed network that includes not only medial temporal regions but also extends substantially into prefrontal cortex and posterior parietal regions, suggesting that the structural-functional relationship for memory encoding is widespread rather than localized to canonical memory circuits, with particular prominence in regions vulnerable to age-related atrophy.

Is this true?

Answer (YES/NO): NO